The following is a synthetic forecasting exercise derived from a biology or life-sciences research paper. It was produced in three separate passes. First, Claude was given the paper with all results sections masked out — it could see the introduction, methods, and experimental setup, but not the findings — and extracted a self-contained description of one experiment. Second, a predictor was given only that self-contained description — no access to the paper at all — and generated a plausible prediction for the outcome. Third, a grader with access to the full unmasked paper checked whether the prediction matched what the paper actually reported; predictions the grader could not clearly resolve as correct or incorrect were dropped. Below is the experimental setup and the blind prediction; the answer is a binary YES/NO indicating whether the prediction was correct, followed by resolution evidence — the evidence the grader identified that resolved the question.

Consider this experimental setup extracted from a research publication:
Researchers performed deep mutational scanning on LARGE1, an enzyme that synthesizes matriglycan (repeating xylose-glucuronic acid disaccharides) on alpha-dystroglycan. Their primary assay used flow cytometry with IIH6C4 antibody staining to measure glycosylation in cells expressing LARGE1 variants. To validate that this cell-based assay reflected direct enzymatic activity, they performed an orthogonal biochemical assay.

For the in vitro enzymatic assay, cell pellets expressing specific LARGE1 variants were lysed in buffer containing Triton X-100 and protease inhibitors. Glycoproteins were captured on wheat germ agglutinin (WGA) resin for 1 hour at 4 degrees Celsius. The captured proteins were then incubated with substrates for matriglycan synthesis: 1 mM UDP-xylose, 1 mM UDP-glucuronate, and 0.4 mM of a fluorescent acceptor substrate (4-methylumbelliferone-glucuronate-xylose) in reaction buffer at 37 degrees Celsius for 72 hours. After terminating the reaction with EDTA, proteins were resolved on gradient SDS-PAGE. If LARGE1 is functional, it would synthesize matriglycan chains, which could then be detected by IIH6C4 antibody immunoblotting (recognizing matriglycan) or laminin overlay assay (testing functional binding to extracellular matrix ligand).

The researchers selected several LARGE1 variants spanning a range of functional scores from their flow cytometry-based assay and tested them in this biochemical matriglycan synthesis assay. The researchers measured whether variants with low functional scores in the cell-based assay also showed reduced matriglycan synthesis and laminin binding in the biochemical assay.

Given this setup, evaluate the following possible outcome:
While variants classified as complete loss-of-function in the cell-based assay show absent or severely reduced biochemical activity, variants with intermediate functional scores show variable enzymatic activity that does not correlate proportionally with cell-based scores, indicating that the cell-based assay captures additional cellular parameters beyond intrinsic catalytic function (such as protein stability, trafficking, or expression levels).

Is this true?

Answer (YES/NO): NO